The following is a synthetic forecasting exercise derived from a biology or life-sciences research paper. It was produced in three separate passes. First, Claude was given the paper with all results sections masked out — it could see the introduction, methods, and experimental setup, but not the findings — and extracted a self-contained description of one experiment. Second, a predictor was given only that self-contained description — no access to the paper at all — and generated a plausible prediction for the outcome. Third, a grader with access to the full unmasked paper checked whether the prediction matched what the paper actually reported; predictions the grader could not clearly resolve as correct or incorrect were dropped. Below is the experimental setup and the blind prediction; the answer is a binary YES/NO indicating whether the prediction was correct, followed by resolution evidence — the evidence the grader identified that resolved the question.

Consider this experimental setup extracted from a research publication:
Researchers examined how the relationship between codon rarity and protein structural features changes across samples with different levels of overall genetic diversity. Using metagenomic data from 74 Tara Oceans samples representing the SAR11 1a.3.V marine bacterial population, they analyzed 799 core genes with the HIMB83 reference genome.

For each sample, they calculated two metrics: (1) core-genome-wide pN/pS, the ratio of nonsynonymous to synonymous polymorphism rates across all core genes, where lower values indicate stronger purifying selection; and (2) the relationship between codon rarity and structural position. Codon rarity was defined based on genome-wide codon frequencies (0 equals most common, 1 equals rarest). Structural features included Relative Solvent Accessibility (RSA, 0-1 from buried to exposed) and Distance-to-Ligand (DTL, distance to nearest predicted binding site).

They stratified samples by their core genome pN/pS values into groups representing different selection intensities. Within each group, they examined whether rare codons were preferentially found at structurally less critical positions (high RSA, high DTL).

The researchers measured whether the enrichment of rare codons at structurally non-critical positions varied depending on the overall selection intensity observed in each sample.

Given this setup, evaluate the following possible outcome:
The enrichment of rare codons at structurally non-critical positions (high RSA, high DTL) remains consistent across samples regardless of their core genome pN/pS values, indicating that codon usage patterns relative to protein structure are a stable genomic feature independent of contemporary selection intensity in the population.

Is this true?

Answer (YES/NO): NO